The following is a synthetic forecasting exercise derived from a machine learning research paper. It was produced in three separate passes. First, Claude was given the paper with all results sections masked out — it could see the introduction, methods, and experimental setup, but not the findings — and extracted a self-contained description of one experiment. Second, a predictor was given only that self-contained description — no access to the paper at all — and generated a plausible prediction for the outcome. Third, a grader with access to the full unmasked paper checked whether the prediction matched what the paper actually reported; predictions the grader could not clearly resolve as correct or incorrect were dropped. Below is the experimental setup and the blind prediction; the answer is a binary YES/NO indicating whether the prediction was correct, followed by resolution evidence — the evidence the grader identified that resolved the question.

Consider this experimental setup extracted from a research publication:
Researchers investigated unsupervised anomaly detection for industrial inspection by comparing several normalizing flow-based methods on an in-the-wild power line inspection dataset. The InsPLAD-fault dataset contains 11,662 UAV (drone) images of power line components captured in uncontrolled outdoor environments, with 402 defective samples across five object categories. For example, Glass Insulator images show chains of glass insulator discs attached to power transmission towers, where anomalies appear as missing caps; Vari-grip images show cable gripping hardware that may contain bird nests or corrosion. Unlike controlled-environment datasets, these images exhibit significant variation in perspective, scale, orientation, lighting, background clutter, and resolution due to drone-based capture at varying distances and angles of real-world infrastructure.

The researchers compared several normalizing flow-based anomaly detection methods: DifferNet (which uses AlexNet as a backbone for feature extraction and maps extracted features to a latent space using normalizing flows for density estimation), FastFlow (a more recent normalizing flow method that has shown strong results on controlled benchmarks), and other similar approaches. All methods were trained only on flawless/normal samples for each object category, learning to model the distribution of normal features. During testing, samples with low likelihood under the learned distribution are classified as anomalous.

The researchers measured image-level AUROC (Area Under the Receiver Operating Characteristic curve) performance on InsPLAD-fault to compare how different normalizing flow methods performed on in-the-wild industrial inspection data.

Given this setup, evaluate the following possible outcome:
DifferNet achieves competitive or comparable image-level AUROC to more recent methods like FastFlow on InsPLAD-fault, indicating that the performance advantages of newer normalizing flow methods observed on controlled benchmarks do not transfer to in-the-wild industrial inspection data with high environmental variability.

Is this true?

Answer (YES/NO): NO